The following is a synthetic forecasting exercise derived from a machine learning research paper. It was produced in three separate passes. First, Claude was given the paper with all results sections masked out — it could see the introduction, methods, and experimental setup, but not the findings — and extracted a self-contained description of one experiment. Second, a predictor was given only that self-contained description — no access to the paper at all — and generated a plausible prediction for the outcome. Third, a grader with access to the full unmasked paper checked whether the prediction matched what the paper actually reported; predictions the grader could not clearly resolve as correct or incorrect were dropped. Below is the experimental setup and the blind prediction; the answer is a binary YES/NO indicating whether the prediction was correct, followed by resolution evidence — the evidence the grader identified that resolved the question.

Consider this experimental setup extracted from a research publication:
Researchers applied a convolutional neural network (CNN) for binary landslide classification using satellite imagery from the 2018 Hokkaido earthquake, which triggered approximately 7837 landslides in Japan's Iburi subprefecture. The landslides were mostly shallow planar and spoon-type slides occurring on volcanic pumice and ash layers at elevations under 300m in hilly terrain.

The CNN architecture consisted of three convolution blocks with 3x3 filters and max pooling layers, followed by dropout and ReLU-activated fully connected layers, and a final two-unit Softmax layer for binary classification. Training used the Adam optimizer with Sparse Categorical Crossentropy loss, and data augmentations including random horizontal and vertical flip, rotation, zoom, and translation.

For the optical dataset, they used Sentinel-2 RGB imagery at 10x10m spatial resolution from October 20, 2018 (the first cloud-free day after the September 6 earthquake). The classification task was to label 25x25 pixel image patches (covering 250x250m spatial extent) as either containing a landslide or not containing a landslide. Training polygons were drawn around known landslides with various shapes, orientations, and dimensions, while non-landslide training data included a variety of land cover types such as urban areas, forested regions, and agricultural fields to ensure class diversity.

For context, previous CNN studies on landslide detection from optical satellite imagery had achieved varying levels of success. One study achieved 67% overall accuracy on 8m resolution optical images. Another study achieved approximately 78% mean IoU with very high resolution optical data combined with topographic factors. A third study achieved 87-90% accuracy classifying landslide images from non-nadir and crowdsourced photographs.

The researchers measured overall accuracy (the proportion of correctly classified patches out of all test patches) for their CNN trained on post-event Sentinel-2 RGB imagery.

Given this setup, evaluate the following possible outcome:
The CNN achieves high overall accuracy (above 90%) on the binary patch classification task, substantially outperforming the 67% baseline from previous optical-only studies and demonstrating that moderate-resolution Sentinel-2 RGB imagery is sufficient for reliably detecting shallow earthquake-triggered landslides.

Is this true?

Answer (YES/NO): YES